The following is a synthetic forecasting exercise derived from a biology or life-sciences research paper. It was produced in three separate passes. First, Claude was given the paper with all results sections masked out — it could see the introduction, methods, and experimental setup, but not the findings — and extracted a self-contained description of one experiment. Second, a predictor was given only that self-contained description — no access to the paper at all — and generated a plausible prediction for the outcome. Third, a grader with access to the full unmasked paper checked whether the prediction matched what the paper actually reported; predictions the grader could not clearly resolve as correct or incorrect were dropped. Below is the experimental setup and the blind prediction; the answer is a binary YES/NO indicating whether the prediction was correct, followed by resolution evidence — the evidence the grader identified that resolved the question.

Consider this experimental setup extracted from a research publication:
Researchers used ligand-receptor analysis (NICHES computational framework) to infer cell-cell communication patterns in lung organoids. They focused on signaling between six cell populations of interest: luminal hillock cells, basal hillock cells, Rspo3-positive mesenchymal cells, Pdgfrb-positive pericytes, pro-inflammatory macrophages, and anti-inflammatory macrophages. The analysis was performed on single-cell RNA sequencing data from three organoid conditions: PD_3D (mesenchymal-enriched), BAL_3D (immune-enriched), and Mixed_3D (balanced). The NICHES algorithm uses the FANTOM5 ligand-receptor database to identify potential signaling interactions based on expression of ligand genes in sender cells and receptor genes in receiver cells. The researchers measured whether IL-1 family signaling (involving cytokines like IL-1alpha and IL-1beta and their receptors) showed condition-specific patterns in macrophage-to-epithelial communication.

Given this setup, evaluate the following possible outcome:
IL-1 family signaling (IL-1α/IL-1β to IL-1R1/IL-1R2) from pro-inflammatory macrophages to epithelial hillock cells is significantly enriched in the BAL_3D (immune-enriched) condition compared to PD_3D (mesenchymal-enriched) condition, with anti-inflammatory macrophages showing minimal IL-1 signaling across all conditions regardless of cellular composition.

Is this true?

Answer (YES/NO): NO